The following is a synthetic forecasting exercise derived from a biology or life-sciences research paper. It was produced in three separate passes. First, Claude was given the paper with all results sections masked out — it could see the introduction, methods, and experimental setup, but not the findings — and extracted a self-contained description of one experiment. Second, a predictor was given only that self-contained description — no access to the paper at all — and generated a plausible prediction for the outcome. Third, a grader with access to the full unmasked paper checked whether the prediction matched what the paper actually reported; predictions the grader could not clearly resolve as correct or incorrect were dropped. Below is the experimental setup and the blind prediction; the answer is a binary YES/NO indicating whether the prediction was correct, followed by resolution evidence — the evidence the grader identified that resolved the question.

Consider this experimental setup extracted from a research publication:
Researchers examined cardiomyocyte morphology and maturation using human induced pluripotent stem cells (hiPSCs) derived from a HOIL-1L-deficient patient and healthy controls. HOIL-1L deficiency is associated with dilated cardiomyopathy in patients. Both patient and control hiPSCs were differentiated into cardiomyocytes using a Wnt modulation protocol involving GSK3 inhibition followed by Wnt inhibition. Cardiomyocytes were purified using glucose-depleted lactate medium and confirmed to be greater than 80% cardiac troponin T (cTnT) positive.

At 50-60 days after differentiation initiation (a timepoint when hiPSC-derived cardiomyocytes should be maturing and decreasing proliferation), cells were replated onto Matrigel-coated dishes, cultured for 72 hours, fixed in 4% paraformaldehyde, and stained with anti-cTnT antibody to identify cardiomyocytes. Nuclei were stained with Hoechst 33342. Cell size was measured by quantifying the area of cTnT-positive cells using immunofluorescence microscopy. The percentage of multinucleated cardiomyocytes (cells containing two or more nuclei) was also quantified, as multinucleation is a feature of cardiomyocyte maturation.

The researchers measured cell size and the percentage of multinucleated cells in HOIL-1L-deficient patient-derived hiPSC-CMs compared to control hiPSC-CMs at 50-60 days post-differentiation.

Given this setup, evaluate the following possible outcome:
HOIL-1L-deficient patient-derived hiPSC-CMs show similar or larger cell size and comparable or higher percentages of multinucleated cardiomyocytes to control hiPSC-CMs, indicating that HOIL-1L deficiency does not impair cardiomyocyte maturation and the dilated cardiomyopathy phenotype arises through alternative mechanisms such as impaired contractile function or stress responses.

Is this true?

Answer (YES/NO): NO